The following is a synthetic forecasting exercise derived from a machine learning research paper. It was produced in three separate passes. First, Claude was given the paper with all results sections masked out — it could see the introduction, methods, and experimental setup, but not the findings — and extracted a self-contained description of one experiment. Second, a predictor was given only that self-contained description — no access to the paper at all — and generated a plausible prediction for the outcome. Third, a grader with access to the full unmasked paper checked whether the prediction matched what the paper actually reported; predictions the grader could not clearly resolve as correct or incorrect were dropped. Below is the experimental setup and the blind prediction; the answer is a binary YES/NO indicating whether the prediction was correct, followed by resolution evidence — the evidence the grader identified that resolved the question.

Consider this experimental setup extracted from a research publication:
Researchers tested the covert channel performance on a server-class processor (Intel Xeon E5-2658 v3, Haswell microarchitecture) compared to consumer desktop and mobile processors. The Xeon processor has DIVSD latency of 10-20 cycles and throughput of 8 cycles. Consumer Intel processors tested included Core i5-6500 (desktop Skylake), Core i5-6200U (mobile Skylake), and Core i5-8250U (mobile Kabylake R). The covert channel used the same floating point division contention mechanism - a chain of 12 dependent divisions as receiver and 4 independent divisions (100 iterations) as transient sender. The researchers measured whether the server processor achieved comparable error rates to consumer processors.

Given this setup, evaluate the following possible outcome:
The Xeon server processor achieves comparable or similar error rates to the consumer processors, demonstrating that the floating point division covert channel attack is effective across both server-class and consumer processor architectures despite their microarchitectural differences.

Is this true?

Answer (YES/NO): YES